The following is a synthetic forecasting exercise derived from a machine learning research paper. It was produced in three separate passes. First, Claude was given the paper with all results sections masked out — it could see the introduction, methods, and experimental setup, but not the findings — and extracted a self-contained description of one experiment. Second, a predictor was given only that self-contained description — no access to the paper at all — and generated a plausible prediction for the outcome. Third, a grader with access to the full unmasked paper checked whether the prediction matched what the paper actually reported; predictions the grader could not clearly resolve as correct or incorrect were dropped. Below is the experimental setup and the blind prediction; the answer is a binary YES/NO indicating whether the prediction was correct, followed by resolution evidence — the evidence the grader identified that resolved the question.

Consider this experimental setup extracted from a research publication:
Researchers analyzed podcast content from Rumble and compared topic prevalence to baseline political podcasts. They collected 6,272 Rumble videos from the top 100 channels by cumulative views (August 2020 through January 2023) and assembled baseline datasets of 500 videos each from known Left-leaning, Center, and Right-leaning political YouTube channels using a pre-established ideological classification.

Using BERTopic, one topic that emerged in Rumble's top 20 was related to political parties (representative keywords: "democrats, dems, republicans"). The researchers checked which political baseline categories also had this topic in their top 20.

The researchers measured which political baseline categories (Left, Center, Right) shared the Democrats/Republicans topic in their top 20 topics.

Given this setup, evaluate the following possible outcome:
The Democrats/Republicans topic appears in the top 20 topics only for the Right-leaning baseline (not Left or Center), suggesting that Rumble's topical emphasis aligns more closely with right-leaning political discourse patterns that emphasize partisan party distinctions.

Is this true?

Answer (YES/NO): NO